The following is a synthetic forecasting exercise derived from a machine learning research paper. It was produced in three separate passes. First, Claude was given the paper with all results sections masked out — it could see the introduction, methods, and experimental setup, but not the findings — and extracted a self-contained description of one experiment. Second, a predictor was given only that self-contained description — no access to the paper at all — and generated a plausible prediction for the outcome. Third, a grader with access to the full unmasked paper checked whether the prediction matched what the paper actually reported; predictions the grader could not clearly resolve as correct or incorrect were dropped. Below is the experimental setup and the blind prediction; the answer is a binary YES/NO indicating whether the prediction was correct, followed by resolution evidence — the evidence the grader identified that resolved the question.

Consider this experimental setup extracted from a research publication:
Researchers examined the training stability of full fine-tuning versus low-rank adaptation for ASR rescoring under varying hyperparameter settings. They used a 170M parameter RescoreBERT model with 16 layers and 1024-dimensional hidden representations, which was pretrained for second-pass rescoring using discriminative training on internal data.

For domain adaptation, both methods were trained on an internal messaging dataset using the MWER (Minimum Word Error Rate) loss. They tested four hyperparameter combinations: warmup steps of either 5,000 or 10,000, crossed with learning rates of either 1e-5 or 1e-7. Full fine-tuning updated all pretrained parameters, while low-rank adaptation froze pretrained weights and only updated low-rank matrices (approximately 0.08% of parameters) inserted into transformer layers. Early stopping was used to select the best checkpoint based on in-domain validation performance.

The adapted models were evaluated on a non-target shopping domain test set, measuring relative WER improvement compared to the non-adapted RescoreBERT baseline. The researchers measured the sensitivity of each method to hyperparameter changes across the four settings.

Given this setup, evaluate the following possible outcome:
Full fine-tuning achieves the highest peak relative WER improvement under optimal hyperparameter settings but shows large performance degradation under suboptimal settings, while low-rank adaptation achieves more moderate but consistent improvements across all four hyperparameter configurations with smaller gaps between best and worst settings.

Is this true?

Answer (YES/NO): NO